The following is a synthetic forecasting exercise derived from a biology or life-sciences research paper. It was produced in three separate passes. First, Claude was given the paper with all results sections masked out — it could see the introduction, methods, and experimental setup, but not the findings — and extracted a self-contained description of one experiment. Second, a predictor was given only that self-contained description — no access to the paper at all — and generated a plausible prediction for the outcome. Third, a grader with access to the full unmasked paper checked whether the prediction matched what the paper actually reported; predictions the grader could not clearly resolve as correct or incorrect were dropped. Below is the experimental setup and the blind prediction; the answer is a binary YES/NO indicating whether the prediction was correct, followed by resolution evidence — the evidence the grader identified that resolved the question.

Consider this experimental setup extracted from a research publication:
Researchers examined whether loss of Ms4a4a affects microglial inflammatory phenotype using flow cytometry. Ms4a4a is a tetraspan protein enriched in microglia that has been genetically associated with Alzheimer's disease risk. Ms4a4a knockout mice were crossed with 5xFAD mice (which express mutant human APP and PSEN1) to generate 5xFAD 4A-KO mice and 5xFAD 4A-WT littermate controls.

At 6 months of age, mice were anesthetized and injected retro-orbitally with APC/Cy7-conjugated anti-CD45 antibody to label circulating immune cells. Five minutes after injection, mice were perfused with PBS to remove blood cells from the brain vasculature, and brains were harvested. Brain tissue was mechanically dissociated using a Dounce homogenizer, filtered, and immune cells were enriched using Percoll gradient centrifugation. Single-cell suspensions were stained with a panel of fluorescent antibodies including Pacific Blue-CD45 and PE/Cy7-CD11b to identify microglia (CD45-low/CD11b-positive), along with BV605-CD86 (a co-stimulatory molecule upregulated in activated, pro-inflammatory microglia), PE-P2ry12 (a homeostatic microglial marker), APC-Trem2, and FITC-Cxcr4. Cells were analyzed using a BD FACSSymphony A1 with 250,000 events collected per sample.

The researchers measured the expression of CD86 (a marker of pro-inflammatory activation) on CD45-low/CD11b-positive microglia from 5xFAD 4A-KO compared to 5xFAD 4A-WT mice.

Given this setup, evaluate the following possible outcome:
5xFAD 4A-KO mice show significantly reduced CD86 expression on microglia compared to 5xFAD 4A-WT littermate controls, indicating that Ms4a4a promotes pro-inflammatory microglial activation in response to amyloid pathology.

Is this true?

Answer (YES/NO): NO